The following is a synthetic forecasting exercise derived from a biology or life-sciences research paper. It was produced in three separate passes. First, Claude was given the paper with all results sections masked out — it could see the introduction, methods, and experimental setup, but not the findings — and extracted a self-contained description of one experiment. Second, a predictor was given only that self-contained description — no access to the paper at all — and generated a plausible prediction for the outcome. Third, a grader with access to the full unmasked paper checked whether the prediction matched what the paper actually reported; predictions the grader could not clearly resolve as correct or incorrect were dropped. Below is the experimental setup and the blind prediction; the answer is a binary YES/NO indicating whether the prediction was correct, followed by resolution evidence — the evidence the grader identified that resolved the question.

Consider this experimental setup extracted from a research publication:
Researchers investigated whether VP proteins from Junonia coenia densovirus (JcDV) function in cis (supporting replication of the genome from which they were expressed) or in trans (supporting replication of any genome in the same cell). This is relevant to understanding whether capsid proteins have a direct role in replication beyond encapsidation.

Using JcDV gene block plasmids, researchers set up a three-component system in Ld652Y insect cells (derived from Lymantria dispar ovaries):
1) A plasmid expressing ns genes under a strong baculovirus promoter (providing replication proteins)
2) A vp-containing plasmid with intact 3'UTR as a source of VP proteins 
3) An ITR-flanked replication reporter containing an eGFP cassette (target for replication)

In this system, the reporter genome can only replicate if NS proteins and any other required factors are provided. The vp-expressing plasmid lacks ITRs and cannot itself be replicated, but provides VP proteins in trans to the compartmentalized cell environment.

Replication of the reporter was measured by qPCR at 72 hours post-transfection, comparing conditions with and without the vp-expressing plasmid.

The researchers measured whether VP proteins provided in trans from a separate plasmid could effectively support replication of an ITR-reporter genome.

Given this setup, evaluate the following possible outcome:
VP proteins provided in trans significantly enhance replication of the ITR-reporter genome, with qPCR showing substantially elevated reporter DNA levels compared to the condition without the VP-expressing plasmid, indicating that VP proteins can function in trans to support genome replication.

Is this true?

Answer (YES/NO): YES